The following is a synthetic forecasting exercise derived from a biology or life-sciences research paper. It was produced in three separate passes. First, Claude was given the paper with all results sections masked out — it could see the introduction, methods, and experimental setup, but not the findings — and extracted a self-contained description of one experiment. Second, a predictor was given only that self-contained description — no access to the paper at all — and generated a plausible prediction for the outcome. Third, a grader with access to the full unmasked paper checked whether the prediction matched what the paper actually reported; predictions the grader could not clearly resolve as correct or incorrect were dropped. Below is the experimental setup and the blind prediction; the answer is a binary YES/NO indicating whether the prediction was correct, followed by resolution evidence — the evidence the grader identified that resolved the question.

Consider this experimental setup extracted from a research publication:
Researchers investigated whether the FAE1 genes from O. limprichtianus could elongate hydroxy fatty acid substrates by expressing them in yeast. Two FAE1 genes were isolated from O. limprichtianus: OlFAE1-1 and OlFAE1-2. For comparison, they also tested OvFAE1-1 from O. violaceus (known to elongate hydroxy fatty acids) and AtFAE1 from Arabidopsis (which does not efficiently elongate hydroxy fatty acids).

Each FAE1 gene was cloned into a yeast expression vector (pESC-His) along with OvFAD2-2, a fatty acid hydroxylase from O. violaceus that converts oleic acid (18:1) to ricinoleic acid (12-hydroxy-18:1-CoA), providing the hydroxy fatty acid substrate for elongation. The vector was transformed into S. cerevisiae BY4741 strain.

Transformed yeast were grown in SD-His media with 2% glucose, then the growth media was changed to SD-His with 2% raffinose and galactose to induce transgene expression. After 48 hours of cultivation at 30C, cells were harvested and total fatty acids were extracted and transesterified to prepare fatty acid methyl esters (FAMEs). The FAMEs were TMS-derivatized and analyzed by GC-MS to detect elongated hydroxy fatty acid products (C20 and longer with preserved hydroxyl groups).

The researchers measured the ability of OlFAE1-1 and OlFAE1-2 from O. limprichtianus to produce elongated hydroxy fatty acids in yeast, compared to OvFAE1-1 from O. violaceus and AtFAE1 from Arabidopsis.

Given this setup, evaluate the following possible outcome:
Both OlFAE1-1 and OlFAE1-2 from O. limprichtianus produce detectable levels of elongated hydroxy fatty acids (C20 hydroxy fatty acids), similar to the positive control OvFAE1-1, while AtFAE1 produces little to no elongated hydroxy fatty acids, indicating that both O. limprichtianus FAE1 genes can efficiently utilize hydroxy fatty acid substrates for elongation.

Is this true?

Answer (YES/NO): NO